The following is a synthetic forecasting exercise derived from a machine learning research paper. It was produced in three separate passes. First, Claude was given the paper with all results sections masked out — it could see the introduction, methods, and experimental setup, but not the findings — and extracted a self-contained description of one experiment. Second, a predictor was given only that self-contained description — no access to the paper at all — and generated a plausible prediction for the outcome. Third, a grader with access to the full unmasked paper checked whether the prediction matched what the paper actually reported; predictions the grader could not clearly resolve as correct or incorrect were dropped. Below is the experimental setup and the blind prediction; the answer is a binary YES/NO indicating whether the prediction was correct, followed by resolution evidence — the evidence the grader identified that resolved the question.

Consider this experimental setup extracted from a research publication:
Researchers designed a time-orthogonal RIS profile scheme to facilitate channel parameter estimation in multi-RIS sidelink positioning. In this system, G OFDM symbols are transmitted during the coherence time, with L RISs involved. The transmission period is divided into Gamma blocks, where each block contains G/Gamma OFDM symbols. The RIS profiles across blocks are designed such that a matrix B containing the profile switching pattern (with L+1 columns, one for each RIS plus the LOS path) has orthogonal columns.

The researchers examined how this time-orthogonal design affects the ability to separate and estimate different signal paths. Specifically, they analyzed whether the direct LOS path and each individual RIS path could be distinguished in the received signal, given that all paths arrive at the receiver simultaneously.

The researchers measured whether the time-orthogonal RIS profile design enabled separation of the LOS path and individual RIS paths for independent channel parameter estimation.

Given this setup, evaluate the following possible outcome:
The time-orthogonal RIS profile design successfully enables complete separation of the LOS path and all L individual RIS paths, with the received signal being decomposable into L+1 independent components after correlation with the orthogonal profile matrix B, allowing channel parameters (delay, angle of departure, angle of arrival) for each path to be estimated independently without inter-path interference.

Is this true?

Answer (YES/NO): NO